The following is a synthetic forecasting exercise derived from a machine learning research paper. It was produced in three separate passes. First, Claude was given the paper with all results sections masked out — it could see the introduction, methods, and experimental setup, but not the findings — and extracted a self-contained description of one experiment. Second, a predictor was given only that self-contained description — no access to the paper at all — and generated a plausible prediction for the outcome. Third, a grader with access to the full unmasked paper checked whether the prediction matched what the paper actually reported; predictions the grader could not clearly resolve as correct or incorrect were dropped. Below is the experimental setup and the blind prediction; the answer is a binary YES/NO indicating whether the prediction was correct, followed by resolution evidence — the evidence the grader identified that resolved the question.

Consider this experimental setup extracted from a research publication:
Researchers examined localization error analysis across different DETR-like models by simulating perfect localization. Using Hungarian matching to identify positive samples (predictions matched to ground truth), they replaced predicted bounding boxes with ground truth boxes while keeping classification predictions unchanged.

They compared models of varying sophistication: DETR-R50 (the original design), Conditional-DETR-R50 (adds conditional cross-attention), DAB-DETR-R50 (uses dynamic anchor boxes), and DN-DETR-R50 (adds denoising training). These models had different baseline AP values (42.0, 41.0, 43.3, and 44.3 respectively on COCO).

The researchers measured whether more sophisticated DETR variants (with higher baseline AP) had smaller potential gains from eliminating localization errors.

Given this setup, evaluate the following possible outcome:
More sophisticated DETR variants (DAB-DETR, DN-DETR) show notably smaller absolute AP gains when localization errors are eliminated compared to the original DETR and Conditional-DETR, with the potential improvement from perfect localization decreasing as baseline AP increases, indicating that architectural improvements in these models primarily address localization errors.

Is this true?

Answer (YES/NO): NO